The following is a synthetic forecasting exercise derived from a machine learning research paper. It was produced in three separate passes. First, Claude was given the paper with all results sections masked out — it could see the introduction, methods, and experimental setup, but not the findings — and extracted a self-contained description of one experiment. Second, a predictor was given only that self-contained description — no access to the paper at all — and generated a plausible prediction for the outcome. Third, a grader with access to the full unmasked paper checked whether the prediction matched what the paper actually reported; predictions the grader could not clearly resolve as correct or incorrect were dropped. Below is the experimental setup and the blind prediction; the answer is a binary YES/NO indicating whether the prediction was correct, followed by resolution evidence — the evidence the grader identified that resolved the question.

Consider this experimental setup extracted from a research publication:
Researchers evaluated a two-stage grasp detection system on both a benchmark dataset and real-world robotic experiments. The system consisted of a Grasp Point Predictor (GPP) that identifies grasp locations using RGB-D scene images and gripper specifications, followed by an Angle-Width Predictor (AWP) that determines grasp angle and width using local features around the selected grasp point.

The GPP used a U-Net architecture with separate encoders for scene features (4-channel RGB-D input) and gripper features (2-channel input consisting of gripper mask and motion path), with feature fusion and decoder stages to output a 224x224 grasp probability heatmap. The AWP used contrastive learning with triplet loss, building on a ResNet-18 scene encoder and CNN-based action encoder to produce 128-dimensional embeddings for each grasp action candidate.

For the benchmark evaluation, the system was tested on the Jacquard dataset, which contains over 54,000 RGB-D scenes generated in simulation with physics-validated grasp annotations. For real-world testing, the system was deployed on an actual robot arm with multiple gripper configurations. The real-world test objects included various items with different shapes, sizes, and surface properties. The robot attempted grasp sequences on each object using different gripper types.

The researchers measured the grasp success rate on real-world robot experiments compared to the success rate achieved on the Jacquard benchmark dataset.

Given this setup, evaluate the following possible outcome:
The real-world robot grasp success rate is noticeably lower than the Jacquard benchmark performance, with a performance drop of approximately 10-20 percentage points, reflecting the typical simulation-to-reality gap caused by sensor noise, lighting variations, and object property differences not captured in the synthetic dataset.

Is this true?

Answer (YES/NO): NO